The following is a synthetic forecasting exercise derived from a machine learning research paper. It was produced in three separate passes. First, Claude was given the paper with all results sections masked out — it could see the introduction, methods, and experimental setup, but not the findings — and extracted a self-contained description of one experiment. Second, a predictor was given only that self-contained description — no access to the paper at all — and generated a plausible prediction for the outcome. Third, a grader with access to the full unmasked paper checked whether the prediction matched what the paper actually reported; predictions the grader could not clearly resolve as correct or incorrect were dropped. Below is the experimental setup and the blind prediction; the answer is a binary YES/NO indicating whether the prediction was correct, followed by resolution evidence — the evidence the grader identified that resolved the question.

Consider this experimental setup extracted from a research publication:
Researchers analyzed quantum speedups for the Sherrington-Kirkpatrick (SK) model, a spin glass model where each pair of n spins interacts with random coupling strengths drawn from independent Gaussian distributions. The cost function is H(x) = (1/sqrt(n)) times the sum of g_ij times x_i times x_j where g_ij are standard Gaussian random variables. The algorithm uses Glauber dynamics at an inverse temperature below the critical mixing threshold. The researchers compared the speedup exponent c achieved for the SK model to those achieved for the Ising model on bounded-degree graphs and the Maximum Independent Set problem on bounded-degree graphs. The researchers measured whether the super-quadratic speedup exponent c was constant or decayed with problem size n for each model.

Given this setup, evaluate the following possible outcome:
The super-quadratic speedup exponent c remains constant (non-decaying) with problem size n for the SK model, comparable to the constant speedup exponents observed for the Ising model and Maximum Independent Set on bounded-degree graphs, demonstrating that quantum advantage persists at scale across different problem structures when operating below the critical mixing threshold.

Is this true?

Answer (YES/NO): NO